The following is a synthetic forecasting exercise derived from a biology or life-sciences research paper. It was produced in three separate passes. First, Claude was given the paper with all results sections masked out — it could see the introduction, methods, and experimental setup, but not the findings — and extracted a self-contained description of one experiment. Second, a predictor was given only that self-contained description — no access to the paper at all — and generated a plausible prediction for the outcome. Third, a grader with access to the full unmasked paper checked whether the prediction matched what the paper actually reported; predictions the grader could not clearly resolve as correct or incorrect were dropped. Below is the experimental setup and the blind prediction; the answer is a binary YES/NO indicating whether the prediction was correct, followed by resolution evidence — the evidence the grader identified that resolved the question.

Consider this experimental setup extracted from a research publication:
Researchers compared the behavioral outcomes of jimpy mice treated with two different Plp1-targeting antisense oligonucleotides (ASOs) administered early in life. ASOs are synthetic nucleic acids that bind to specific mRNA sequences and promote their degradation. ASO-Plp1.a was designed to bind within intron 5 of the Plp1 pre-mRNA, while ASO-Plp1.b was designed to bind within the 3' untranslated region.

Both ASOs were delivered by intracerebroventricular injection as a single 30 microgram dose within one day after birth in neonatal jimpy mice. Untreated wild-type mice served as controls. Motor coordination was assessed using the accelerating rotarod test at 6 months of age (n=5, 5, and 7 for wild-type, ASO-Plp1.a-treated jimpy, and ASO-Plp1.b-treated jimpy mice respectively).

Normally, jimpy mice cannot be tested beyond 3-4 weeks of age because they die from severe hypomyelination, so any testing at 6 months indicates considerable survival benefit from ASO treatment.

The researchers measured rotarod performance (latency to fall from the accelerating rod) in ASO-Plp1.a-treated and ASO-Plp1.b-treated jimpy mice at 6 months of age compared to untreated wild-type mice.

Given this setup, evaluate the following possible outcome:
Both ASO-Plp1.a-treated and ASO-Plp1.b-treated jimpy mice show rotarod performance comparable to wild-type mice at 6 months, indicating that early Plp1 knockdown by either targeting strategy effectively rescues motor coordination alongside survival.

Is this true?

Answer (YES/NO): NO